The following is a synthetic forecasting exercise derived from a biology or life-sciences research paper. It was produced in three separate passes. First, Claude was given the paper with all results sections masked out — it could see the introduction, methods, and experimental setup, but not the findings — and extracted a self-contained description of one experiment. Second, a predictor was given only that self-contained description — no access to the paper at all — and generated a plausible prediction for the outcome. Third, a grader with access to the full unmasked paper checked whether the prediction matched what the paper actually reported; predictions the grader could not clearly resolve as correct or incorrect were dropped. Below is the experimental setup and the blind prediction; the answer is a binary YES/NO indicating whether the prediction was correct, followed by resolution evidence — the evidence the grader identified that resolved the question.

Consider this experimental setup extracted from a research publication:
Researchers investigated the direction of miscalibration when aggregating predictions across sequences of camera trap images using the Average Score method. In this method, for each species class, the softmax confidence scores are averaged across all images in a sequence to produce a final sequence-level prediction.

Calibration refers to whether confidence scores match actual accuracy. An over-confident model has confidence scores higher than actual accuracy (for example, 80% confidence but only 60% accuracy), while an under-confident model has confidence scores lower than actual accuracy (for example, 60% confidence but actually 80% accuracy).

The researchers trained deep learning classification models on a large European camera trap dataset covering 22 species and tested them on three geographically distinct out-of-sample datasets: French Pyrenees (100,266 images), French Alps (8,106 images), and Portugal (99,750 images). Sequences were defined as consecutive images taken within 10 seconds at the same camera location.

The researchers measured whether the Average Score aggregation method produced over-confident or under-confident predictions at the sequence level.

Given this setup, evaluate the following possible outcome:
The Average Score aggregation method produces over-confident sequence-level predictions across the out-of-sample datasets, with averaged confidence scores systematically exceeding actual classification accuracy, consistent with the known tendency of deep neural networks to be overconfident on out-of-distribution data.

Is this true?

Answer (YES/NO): NO